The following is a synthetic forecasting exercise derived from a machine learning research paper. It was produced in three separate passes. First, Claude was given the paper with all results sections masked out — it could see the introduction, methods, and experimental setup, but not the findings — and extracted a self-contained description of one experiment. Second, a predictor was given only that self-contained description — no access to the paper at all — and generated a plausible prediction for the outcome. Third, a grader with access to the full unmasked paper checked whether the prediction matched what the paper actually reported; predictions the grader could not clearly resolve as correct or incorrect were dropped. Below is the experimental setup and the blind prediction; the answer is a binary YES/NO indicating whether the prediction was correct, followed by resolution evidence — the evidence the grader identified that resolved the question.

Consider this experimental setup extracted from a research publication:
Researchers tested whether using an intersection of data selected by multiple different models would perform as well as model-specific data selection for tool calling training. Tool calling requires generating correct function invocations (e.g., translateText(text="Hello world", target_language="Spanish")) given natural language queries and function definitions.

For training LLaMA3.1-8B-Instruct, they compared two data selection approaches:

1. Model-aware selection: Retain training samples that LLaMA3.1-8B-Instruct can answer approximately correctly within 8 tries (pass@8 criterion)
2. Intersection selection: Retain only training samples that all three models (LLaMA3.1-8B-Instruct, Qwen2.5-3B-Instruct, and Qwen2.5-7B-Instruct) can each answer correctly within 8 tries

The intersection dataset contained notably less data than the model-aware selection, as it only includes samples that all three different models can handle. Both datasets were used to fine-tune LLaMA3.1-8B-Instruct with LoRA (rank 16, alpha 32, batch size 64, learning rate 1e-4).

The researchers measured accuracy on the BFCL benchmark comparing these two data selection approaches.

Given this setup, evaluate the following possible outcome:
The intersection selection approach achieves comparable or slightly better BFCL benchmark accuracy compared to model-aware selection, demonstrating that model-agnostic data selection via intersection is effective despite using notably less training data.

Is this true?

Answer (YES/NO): NO